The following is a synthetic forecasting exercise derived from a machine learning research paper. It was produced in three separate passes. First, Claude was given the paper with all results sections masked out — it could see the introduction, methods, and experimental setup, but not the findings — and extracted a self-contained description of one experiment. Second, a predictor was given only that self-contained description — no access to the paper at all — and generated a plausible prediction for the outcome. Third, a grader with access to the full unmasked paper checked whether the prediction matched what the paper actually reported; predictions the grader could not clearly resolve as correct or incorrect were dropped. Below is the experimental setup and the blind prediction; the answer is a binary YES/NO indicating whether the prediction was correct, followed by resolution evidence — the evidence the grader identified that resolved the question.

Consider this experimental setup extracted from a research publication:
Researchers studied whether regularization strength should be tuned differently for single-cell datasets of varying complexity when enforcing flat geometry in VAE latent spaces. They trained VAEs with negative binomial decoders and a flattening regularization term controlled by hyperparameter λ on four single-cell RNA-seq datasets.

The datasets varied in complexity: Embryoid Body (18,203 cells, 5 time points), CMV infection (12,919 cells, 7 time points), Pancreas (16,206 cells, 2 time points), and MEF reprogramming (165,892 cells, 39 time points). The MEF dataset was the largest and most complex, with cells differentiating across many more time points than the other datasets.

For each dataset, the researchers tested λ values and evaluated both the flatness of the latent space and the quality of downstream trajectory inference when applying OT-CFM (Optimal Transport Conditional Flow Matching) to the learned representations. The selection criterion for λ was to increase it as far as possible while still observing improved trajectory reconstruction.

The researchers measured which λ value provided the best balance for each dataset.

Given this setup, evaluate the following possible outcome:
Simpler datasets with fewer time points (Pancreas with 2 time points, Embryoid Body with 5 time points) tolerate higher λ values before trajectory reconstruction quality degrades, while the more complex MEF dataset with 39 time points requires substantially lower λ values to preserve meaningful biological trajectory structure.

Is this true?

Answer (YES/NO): YES